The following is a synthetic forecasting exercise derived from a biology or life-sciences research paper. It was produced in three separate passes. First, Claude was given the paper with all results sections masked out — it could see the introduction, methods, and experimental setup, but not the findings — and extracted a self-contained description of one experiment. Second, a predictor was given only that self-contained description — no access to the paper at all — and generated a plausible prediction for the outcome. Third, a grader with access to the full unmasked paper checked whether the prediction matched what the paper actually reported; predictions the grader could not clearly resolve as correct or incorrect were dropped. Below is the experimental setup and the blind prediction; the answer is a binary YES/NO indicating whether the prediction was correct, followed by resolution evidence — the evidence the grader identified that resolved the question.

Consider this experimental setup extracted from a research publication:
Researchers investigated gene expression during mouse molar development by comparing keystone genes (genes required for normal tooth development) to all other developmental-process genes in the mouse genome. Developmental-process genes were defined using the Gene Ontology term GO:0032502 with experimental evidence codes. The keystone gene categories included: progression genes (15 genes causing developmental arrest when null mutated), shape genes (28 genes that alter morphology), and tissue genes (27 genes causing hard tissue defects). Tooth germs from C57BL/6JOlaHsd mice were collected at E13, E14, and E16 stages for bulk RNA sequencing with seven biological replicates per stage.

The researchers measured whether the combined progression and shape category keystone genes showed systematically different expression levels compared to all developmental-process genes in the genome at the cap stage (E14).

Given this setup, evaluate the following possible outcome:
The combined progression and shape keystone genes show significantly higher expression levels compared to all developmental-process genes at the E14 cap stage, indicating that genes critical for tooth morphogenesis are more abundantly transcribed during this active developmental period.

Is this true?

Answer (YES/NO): YES